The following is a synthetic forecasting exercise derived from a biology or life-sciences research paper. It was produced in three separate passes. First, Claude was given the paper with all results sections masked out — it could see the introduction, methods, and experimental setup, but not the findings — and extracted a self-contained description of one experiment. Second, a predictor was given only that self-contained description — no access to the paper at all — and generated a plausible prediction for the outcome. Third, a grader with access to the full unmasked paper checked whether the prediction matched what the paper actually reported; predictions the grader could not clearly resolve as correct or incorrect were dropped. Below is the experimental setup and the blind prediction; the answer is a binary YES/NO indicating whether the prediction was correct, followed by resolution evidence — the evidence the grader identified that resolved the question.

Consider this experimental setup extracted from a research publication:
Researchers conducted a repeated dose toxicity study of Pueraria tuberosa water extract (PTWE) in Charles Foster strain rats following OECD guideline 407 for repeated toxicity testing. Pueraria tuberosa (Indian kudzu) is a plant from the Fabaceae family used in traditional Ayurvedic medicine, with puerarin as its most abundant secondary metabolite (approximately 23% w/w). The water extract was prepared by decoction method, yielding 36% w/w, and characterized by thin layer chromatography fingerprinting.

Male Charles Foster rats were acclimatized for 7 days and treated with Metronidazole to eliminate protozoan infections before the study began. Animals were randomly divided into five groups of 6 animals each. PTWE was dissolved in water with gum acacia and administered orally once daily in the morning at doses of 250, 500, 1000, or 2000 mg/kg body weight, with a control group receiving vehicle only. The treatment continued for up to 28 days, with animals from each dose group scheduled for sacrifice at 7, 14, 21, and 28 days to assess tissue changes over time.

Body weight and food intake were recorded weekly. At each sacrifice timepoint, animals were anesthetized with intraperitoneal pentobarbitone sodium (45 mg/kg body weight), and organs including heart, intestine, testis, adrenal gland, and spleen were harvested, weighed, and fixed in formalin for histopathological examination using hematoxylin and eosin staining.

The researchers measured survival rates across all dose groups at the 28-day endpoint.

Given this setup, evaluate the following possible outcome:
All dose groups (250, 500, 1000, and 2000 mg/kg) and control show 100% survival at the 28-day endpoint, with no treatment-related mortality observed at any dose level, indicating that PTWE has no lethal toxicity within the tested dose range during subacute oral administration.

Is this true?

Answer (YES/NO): NO